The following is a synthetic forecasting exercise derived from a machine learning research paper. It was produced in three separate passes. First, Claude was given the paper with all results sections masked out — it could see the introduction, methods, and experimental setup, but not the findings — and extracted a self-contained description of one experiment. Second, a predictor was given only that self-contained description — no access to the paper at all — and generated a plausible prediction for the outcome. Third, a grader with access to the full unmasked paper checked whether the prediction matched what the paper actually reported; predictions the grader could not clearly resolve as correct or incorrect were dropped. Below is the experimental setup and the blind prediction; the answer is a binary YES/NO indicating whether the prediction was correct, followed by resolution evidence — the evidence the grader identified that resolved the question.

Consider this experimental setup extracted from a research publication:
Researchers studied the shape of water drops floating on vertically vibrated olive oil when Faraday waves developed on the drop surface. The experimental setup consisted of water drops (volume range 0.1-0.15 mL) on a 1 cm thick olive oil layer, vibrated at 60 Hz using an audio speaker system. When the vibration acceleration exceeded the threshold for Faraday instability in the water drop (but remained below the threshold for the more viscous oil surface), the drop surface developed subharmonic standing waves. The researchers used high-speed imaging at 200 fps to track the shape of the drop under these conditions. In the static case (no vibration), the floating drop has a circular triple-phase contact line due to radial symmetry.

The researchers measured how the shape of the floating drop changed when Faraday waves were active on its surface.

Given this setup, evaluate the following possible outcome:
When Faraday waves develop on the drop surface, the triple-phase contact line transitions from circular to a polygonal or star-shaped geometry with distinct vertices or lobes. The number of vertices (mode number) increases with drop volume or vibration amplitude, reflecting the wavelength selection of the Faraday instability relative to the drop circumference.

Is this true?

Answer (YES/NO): NO